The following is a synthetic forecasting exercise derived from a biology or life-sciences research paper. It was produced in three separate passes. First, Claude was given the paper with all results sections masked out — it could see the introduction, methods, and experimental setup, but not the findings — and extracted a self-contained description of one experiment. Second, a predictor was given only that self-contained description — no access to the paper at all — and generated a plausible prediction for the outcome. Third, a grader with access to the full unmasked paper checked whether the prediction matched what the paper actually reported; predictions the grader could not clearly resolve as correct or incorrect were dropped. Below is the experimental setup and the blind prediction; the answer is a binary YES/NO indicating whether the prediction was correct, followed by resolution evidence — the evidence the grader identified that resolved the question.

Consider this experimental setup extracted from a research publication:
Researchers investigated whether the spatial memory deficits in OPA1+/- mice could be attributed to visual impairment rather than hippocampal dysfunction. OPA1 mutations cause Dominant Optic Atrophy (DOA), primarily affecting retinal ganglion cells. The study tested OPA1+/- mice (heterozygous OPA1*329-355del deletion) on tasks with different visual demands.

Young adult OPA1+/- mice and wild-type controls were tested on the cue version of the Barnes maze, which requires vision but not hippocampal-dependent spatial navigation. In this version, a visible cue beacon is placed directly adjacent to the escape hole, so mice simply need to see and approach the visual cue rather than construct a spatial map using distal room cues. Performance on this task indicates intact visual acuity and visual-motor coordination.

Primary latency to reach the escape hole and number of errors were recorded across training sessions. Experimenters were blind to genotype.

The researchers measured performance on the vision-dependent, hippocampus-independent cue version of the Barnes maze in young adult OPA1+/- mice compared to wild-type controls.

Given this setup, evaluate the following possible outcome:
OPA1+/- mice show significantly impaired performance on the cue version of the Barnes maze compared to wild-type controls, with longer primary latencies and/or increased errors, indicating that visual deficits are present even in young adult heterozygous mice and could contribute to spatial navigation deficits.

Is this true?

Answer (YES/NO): NO